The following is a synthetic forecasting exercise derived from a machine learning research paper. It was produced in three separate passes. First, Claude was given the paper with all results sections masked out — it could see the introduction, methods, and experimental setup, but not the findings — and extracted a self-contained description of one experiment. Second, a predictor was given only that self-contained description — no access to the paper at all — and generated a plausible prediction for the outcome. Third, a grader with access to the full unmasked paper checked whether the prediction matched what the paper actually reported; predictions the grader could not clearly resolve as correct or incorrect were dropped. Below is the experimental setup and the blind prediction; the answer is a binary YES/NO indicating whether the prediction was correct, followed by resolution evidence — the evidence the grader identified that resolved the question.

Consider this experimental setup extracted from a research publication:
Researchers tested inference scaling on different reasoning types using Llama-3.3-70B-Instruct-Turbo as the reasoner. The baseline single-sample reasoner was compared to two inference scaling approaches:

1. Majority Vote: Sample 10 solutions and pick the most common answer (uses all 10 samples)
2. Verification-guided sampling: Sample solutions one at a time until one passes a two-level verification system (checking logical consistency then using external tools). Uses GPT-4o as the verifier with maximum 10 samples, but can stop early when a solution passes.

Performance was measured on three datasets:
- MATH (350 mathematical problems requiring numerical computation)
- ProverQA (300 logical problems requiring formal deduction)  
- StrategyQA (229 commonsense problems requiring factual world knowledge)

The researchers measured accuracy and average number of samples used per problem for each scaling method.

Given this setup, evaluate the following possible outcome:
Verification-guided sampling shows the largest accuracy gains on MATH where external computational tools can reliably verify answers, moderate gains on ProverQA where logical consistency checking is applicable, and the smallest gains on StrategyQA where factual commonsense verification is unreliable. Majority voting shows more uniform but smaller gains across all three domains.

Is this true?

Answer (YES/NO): NO